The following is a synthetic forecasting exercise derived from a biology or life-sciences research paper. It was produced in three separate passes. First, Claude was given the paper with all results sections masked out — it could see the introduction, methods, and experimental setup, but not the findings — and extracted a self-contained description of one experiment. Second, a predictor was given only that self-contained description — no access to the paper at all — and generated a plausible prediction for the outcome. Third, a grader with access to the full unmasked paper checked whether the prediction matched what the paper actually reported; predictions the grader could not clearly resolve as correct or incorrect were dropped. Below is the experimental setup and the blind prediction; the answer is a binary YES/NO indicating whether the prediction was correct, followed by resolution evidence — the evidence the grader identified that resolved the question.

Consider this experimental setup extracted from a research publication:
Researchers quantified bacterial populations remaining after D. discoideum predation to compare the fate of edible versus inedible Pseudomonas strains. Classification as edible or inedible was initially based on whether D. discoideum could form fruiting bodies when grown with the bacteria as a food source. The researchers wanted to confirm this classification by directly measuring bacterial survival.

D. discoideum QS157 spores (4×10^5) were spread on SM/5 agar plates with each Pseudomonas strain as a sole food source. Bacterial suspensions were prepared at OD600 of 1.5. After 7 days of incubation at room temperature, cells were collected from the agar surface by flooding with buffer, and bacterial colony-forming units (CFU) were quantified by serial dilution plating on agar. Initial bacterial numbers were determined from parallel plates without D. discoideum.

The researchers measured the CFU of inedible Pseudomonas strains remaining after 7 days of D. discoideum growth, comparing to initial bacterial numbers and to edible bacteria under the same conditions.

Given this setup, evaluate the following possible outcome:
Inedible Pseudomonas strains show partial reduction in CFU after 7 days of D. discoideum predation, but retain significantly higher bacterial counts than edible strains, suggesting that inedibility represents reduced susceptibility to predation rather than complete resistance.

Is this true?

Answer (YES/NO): NO